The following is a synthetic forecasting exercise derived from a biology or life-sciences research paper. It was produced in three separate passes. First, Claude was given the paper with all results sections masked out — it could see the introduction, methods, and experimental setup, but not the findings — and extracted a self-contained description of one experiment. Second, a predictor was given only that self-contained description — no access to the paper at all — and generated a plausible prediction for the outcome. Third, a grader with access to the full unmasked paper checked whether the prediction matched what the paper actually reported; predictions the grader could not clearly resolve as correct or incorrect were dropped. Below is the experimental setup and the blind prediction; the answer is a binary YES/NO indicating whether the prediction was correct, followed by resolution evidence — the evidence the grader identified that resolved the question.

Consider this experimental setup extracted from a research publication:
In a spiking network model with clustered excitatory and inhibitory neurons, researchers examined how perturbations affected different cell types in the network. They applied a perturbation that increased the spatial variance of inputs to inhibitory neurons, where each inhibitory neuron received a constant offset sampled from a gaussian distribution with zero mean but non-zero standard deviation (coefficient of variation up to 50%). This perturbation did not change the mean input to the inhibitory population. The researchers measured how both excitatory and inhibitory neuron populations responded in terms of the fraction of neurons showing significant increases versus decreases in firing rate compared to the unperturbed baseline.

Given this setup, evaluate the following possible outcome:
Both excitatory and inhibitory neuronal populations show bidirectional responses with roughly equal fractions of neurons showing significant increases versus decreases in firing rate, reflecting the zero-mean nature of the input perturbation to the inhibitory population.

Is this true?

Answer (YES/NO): NO